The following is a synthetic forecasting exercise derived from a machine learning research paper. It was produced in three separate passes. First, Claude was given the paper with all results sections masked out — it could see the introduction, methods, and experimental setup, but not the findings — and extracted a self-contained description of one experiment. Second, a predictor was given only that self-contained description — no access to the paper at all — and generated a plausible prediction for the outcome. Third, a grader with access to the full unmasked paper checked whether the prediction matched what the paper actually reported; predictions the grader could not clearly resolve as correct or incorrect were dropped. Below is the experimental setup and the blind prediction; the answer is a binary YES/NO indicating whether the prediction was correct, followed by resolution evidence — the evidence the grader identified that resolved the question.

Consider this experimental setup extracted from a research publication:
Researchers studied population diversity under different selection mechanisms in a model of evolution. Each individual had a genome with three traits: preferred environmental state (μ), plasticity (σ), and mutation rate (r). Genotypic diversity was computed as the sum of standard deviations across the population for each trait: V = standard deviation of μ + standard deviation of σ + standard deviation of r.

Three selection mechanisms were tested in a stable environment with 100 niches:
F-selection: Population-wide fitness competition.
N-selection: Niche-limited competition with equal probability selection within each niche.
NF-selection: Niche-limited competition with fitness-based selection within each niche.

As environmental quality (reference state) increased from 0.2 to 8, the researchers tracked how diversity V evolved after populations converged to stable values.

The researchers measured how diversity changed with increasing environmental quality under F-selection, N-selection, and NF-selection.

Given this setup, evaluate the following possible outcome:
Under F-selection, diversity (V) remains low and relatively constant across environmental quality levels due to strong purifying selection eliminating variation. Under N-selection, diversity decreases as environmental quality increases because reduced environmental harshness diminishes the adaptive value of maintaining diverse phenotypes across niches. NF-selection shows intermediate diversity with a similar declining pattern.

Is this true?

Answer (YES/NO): NO